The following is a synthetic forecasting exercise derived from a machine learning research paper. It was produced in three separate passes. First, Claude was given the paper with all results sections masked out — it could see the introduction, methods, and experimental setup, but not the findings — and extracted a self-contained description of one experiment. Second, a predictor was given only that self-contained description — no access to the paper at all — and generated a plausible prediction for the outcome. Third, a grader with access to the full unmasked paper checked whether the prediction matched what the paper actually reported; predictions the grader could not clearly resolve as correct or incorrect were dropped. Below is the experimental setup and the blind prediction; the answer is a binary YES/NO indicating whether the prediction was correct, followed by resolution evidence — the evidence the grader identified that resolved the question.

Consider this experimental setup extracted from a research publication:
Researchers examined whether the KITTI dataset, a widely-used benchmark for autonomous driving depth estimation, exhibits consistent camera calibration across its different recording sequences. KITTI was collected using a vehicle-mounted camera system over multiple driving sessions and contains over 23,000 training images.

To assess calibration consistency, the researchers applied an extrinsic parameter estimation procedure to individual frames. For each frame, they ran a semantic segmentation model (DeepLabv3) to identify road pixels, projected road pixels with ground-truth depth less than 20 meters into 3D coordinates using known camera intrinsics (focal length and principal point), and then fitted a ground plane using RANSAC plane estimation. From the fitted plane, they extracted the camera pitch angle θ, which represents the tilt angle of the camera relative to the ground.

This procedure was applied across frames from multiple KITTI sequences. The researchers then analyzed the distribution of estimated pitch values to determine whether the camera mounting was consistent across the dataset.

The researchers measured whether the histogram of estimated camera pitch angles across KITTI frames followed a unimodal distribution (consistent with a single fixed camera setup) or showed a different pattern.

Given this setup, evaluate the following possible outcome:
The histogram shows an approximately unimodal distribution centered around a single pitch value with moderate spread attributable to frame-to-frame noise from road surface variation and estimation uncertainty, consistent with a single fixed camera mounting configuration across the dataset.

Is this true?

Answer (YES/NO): NO